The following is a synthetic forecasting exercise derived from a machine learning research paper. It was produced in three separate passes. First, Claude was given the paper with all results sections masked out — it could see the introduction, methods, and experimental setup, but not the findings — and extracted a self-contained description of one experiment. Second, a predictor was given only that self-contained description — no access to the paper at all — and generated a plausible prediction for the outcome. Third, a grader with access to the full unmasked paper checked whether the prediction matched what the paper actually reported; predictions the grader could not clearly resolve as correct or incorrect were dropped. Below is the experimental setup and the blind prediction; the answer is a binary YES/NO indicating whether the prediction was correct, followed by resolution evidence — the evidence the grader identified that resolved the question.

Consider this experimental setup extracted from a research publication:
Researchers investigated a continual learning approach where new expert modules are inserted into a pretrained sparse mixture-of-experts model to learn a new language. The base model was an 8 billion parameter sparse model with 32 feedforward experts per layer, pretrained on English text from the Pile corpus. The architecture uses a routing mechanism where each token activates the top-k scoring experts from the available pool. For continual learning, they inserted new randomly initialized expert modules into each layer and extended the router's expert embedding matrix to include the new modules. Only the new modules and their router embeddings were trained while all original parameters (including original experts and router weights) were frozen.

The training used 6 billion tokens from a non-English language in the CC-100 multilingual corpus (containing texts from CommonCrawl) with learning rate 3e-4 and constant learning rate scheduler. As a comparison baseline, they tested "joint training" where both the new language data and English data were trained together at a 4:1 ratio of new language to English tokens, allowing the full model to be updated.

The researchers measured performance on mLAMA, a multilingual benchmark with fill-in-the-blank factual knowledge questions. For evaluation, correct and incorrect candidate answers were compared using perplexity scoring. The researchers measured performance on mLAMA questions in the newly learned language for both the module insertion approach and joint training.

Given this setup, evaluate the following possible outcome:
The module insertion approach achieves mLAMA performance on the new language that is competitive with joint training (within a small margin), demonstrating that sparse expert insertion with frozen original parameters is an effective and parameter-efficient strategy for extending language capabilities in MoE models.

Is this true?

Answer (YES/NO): YES